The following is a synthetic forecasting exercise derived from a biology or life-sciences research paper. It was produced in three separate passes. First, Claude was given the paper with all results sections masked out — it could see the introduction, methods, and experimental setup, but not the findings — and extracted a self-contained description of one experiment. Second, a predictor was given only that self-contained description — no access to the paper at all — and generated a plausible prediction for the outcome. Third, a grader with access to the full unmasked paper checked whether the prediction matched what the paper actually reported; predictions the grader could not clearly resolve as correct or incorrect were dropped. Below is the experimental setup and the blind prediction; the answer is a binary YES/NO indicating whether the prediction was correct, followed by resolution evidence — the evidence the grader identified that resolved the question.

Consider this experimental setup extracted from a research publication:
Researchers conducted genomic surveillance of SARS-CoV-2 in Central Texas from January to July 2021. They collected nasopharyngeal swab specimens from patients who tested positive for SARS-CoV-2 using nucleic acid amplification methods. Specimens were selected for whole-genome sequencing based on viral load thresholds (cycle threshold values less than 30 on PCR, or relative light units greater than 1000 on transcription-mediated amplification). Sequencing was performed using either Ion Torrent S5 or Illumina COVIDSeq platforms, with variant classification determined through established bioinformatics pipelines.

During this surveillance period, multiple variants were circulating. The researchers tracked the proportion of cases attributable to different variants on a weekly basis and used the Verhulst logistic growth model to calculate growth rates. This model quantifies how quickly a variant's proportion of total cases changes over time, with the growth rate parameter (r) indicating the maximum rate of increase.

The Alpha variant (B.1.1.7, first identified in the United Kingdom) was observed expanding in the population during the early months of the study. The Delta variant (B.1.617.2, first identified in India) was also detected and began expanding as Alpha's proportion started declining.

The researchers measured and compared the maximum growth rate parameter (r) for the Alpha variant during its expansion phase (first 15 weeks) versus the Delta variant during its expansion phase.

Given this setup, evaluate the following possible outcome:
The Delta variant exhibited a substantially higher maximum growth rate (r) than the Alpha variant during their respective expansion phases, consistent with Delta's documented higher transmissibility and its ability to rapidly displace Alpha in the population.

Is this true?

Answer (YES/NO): NO